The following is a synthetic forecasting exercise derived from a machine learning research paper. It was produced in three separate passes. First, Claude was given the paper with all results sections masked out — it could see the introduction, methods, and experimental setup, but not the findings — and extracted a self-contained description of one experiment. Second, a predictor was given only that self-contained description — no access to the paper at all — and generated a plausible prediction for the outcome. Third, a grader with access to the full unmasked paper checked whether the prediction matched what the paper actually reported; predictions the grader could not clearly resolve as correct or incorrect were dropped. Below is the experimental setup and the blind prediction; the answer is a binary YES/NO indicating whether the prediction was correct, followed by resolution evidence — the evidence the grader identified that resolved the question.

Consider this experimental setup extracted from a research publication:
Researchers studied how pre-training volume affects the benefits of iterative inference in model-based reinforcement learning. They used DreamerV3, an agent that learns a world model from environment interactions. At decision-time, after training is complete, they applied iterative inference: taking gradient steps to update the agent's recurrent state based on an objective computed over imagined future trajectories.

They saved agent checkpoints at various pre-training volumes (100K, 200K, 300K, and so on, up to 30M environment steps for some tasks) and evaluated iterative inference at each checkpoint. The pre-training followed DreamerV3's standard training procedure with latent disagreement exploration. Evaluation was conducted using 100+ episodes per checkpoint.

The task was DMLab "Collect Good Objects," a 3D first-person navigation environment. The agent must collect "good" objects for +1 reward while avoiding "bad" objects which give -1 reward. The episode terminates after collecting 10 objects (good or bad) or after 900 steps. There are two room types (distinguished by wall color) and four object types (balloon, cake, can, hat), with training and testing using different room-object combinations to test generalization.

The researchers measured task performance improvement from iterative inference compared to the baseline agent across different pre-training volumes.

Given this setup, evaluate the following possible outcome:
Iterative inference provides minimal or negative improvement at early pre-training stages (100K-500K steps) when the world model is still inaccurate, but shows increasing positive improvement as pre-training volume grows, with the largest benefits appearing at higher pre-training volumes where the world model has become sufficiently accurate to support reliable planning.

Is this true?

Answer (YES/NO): NO